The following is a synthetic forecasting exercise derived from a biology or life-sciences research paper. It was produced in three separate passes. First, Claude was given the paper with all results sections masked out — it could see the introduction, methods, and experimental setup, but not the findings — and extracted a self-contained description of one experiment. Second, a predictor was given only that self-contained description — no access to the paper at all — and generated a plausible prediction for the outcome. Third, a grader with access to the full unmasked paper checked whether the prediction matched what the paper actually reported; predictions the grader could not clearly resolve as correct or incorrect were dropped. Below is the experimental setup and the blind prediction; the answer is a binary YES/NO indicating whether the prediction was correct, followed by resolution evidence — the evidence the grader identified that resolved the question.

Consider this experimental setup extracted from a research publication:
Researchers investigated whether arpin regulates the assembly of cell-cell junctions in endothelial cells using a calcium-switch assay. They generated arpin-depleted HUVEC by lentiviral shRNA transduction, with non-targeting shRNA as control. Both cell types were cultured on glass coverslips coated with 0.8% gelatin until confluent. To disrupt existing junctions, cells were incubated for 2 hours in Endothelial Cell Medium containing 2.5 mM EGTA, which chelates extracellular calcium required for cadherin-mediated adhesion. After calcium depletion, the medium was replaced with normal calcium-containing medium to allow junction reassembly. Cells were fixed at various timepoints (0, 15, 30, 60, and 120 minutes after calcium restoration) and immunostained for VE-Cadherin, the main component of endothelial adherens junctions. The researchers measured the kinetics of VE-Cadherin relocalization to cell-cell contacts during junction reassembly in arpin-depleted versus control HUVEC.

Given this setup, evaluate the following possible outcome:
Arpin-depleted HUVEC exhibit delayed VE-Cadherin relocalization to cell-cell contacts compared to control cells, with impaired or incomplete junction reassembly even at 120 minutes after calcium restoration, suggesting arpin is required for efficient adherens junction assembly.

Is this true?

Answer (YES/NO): NO